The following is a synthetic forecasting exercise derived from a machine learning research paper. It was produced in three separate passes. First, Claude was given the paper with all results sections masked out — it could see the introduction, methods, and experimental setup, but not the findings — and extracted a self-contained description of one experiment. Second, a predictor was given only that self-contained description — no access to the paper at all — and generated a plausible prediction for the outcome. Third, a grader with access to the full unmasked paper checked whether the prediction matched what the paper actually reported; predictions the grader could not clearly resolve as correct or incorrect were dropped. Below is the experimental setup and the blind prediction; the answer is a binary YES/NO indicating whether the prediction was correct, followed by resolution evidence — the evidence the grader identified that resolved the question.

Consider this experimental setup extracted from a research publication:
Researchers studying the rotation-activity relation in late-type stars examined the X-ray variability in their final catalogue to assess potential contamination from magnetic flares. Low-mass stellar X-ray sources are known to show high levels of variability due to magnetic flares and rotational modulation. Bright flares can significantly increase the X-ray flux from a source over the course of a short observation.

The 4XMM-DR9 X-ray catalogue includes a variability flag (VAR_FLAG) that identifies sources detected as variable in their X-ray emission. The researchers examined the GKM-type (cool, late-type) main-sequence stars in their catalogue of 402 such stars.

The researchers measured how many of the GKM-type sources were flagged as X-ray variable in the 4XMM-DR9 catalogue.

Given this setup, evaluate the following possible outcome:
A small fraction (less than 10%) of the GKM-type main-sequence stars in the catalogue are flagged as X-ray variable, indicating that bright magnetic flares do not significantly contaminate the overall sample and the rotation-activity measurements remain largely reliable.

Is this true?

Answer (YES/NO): YES